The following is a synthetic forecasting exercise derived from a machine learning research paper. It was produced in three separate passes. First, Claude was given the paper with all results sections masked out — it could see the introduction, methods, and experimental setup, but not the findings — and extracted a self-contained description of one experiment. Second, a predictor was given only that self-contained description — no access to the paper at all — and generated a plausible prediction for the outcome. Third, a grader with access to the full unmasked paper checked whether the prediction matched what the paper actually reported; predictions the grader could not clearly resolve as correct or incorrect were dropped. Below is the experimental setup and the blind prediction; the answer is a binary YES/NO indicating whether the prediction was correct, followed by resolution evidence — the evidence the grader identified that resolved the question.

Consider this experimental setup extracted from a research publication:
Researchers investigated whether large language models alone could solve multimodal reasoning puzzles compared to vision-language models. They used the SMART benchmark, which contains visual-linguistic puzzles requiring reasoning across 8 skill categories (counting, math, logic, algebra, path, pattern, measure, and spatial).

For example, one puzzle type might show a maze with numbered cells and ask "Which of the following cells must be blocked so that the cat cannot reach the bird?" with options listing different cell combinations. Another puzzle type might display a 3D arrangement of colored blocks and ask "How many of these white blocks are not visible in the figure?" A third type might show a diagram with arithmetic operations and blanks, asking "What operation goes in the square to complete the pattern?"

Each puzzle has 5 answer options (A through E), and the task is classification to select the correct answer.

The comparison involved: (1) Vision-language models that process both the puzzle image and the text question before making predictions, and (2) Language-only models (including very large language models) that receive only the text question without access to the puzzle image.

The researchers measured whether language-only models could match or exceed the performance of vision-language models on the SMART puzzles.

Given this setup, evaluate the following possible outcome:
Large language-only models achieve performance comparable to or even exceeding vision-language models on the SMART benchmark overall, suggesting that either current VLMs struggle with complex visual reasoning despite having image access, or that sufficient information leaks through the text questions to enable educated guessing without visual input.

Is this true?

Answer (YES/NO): NO